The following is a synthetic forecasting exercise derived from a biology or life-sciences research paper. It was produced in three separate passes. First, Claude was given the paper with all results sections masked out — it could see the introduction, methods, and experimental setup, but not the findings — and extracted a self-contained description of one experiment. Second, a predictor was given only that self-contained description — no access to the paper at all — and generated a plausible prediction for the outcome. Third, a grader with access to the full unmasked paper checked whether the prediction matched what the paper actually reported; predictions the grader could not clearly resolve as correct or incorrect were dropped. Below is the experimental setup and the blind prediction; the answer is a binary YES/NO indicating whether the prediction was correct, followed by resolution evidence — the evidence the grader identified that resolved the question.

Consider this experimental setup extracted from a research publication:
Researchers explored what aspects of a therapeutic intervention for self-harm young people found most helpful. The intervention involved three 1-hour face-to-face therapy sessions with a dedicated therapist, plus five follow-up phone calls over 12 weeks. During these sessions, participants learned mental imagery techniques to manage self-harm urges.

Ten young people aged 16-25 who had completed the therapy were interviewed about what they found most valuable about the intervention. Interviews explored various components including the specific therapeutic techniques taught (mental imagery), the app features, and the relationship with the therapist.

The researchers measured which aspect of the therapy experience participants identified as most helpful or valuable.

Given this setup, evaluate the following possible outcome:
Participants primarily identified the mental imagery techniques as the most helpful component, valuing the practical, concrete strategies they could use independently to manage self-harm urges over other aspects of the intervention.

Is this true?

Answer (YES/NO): NO